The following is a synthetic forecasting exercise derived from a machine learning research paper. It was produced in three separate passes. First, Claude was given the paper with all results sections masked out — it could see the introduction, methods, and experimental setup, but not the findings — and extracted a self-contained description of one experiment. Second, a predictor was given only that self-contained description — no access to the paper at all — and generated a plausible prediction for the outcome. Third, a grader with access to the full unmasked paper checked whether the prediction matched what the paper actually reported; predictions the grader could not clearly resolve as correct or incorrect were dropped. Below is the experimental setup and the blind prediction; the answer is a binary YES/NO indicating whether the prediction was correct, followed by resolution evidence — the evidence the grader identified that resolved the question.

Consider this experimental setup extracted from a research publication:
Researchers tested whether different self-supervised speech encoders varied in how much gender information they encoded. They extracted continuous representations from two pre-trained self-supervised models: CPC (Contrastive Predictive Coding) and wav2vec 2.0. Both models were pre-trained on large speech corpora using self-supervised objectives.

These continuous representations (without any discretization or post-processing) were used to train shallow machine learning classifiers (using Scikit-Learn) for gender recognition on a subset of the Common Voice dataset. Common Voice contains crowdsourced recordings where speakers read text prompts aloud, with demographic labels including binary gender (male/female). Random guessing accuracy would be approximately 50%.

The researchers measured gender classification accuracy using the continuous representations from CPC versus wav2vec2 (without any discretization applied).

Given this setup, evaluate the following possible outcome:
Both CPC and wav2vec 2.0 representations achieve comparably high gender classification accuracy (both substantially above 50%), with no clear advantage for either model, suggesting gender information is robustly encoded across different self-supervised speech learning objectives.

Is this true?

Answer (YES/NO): NO